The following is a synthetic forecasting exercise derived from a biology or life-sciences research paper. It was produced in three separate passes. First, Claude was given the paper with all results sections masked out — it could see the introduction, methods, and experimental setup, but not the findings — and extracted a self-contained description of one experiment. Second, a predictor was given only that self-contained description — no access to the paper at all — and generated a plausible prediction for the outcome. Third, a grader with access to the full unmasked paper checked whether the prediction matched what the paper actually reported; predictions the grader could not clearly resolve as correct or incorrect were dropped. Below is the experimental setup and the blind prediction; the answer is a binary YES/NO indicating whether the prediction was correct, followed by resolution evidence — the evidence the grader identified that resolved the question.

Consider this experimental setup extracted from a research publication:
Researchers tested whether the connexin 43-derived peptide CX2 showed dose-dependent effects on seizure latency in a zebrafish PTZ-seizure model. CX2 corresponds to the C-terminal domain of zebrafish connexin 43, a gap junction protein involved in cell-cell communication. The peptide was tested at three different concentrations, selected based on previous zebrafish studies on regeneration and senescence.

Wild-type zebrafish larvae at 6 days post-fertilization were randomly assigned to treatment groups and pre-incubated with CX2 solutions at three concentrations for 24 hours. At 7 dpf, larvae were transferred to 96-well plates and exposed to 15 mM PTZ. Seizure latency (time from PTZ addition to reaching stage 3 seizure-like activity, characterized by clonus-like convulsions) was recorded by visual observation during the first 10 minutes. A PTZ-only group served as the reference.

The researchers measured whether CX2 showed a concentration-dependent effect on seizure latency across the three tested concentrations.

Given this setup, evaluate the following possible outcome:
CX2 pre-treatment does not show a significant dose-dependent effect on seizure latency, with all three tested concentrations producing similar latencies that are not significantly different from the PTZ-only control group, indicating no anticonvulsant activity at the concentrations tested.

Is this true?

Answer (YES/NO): NO